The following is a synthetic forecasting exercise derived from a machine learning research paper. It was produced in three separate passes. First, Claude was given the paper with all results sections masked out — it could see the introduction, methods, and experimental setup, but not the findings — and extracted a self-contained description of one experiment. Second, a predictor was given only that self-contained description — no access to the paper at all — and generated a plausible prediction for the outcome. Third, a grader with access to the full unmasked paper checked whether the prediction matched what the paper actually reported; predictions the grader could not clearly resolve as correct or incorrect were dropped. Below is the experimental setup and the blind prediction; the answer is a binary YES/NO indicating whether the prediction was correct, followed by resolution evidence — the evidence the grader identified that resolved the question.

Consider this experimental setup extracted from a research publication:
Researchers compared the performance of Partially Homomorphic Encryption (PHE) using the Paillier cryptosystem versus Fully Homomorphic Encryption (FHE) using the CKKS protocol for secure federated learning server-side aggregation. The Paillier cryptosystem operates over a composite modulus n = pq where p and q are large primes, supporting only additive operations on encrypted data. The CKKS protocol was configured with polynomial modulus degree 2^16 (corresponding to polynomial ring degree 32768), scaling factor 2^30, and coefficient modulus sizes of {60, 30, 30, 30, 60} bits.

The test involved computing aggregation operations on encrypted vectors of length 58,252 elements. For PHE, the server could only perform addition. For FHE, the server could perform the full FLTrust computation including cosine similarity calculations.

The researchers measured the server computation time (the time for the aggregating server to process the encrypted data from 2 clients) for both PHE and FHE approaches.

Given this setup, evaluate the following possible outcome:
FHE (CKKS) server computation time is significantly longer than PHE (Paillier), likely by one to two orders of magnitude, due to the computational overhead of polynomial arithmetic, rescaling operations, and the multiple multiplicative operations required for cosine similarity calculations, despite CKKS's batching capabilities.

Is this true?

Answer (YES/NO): NO